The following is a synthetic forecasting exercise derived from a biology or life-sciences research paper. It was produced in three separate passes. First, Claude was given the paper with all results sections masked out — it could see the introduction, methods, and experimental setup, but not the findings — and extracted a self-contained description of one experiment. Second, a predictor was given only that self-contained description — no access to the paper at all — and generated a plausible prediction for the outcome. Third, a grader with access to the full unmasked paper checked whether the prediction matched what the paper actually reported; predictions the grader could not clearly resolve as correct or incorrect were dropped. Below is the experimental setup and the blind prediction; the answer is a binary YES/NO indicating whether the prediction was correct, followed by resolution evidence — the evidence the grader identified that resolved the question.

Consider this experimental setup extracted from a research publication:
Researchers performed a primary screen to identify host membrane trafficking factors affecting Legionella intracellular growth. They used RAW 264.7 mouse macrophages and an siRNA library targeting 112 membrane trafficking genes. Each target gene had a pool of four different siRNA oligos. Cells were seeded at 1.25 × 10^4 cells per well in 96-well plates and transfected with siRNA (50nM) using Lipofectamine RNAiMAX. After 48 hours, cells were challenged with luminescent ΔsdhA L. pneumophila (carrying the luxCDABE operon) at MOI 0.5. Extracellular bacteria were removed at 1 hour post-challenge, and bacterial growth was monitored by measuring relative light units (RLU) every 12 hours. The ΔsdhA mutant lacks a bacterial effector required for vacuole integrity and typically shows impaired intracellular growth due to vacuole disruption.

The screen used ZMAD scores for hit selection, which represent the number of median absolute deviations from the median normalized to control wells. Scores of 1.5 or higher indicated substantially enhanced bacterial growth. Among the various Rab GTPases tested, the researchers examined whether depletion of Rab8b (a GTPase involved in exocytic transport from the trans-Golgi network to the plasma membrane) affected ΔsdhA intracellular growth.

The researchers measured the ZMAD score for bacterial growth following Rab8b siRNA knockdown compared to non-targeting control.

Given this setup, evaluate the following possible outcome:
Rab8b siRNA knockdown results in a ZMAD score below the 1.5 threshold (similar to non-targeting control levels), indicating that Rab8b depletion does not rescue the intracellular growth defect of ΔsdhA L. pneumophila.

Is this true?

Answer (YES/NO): YES